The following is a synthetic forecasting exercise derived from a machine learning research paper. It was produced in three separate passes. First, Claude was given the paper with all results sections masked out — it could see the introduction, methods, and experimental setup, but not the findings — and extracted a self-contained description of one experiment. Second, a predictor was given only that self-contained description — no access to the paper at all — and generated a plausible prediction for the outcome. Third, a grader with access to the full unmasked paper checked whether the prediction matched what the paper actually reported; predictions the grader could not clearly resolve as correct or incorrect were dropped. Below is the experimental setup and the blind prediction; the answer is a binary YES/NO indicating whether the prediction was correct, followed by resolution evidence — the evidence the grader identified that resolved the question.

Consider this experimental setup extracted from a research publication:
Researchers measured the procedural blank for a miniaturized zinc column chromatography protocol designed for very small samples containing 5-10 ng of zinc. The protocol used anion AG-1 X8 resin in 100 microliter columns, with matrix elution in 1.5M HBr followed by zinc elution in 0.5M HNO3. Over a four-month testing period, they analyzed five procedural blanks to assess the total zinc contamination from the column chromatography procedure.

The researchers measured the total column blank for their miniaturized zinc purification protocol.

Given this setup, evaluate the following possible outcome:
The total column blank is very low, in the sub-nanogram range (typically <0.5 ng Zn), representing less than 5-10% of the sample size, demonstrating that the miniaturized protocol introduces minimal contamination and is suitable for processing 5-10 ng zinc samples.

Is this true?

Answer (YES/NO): YES